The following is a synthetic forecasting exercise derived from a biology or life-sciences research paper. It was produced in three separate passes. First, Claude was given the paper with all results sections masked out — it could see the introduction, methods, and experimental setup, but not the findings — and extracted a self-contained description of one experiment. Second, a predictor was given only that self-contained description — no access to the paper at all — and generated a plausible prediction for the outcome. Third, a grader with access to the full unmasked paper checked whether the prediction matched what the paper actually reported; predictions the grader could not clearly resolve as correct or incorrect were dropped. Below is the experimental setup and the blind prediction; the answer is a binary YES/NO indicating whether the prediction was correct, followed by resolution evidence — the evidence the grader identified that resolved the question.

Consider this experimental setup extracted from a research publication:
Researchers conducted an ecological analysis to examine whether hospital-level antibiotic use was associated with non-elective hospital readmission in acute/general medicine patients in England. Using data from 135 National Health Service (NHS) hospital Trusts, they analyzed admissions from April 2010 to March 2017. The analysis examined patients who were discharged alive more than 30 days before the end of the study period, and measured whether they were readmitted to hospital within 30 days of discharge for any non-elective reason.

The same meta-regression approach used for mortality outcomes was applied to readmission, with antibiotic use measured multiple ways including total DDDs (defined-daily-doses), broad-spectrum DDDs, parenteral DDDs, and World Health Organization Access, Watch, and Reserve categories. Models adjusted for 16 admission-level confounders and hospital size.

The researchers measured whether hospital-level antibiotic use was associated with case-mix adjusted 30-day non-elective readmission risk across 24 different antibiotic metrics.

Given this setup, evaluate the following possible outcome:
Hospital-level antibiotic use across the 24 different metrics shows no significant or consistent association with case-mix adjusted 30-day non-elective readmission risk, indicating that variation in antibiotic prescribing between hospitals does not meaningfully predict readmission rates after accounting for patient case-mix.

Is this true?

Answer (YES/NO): NO